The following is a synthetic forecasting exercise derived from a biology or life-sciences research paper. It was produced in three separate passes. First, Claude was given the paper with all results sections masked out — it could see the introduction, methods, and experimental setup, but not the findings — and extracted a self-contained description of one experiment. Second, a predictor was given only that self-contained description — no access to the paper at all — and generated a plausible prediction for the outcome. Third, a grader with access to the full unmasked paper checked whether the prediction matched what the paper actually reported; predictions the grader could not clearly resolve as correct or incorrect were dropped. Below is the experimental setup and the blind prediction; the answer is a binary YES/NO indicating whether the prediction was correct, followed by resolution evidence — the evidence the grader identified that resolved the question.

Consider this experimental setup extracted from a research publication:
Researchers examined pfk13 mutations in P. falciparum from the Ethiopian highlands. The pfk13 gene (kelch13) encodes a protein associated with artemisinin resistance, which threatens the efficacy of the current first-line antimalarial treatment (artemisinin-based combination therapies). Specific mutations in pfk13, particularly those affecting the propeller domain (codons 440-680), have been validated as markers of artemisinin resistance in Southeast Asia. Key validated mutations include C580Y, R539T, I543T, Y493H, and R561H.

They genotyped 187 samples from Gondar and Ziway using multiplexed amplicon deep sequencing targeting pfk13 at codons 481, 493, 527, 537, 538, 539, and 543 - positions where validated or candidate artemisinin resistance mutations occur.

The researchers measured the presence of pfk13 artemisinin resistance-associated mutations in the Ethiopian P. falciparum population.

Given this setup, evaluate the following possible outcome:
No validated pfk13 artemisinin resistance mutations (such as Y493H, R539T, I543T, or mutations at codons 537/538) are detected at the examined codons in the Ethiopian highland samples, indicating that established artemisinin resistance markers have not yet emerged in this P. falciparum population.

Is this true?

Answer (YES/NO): YES